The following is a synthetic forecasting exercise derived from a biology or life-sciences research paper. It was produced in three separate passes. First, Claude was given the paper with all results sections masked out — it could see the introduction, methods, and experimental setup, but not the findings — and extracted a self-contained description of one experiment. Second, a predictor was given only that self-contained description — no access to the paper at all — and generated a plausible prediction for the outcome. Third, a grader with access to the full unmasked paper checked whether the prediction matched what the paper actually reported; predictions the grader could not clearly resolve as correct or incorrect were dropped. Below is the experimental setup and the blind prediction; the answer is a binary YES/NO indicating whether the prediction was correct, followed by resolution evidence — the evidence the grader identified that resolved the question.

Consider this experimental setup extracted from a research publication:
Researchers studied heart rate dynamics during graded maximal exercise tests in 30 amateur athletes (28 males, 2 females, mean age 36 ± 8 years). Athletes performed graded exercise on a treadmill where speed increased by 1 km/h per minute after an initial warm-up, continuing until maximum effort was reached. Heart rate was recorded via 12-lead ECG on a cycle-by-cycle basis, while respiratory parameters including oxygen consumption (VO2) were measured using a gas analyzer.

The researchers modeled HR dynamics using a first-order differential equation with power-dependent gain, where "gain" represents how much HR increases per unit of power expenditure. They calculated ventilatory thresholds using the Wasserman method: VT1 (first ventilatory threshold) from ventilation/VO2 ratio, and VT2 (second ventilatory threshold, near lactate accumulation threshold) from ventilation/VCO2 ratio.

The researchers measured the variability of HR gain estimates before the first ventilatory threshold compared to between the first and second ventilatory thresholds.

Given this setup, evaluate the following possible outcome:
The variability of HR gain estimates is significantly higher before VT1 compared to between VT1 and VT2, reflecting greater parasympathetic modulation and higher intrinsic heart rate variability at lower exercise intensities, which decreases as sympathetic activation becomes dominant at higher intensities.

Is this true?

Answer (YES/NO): YES